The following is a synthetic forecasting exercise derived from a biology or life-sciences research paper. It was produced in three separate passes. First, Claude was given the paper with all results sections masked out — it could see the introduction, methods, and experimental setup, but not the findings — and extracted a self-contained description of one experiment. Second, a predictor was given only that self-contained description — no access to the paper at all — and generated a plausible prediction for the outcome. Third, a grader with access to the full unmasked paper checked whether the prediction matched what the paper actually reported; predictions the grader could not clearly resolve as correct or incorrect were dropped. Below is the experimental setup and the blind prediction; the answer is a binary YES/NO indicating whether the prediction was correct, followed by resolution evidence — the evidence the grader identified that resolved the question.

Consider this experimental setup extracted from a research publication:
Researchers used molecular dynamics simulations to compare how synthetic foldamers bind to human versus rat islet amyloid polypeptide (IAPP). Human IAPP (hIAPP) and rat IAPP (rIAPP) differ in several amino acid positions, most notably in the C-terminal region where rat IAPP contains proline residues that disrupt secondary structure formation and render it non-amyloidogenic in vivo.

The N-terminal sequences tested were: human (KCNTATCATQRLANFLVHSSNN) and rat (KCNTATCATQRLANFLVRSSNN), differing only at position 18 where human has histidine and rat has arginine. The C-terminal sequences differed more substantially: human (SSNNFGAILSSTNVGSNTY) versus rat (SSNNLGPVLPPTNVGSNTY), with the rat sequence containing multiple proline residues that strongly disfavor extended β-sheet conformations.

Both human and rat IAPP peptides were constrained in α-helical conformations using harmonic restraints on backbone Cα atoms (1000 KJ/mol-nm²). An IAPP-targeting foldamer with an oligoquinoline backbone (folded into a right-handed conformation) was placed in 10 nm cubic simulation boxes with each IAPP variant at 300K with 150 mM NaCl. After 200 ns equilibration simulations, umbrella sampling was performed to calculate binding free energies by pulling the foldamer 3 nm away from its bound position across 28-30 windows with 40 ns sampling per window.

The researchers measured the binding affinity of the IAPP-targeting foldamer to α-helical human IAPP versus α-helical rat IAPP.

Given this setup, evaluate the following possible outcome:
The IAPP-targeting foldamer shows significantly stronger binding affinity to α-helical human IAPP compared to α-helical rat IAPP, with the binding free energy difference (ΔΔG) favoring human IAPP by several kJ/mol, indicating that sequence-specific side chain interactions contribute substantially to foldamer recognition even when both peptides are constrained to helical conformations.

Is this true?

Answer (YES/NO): NO